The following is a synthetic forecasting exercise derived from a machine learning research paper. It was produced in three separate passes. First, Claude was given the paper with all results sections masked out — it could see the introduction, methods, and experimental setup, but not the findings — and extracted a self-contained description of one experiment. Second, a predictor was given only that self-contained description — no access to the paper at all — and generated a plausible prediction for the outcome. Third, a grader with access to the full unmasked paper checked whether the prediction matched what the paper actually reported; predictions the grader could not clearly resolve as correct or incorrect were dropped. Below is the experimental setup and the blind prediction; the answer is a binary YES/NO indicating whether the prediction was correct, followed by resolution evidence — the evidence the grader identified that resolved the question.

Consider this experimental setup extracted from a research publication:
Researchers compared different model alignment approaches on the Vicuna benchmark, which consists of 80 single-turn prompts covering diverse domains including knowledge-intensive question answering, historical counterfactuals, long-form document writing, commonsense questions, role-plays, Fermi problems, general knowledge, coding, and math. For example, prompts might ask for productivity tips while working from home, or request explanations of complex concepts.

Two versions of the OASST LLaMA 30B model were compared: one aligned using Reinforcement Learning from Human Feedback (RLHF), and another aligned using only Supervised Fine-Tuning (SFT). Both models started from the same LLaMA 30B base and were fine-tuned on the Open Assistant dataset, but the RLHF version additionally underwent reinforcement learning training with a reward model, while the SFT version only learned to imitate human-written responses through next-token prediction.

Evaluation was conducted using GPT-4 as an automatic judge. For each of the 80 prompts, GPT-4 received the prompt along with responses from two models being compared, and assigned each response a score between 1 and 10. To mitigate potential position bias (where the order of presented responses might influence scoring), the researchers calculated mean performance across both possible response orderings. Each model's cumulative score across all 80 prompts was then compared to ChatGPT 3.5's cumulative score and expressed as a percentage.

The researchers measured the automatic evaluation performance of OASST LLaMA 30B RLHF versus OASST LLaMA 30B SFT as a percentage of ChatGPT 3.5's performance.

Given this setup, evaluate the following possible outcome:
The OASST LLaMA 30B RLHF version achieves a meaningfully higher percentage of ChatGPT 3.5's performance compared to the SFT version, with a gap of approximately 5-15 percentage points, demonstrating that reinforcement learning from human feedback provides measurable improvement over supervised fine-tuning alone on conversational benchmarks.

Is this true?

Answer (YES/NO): NO